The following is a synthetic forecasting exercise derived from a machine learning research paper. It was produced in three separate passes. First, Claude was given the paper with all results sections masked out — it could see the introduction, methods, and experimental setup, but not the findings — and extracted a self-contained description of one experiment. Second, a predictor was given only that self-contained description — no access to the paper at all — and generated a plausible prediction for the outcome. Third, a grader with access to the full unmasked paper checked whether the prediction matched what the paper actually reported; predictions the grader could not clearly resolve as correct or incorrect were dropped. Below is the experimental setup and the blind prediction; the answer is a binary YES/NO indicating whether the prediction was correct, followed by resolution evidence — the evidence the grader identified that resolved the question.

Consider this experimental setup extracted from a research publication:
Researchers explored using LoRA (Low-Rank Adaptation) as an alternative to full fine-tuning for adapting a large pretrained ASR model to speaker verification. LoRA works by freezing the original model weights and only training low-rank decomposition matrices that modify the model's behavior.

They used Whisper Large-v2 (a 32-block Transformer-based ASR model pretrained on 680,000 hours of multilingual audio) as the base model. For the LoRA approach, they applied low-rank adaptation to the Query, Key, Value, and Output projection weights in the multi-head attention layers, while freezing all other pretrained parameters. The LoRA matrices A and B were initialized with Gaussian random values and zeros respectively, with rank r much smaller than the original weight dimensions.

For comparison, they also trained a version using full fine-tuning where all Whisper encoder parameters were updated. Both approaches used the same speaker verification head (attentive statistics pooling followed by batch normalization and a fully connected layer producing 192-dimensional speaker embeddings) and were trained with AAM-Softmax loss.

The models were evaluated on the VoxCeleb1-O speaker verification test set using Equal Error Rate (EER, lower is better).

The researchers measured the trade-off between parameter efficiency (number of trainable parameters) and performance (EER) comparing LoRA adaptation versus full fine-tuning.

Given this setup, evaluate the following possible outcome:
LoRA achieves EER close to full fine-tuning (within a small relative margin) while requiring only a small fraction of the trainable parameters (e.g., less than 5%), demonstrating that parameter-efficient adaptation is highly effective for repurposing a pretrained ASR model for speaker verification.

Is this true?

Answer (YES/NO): YES